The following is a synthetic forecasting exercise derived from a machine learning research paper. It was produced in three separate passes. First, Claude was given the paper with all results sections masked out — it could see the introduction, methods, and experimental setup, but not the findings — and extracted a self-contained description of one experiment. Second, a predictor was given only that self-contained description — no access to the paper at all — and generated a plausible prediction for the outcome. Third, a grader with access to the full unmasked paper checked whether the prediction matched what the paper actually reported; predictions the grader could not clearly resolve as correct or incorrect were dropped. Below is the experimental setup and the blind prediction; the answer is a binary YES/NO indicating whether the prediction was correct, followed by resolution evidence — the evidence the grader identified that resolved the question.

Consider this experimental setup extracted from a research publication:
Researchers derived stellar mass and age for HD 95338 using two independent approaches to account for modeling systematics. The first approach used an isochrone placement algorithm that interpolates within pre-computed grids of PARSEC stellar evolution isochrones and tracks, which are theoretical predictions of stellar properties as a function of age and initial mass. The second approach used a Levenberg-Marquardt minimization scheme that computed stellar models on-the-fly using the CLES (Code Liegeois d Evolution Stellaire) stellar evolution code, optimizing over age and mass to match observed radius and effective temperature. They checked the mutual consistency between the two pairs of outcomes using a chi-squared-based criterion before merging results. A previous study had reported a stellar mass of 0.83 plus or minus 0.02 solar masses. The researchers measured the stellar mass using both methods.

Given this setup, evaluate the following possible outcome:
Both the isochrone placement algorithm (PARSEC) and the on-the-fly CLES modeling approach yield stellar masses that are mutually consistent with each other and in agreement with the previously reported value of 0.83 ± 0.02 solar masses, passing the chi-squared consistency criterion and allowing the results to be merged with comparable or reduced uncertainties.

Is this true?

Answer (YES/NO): NO